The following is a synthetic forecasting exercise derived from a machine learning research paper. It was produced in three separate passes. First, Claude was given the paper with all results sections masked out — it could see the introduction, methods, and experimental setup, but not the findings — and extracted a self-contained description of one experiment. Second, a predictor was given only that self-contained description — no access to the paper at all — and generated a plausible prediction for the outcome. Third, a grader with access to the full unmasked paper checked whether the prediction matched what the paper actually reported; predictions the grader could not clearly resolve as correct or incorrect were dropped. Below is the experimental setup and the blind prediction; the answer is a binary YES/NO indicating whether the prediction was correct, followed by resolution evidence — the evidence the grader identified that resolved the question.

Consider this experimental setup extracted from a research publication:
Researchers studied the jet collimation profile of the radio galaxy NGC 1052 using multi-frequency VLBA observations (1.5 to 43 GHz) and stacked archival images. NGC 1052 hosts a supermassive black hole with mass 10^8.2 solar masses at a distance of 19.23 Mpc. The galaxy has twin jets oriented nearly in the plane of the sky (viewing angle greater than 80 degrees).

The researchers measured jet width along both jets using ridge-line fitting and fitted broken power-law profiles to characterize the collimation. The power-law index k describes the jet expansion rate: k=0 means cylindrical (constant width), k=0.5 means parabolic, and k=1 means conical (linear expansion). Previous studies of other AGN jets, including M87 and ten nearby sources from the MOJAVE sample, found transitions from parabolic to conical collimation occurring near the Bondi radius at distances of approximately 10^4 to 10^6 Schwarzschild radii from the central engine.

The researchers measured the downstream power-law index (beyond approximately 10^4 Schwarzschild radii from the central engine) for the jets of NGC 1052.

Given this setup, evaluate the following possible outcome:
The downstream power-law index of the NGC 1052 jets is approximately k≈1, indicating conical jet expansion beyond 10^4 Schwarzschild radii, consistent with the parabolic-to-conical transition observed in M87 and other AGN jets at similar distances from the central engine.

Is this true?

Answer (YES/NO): NO